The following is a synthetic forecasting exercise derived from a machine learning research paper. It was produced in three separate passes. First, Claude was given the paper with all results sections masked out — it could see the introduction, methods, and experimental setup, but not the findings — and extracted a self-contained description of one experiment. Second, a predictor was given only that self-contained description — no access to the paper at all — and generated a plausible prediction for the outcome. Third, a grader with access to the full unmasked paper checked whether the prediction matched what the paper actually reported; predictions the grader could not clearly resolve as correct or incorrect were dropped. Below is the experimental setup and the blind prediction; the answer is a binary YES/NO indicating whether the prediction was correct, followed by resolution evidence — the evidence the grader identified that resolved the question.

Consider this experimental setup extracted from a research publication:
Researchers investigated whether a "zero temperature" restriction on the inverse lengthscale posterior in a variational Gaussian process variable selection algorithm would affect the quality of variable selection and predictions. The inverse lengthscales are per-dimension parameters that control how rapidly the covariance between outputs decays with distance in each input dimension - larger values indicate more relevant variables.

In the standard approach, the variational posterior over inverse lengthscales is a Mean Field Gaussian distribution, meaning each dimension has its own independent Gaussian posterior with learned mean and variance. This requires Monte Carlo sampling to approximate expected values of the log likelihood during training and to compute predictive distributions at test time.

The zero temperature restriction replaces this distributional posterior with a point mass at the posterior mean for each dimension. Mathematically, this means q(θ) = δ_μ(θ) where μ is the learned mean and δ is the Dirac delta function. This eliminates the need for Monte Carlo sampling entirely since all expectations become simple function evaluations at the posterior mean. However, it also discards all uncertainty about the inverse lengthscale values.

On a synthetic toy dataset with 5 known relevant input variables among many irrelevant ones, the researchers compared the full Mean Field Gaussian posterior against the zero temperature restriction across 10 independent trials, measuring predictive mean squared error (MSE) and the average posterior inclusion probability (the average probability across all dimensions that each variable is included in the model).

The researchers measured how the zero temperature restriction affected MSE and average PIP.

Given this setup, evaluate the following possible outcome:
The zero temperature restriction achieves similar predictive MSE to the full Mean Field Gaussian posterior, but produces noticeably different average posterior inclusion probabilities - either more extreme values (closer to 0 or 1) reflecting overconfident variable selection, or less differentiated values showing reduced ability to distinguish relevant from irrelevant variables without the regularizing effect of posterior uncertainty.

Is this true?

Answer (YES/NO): NO